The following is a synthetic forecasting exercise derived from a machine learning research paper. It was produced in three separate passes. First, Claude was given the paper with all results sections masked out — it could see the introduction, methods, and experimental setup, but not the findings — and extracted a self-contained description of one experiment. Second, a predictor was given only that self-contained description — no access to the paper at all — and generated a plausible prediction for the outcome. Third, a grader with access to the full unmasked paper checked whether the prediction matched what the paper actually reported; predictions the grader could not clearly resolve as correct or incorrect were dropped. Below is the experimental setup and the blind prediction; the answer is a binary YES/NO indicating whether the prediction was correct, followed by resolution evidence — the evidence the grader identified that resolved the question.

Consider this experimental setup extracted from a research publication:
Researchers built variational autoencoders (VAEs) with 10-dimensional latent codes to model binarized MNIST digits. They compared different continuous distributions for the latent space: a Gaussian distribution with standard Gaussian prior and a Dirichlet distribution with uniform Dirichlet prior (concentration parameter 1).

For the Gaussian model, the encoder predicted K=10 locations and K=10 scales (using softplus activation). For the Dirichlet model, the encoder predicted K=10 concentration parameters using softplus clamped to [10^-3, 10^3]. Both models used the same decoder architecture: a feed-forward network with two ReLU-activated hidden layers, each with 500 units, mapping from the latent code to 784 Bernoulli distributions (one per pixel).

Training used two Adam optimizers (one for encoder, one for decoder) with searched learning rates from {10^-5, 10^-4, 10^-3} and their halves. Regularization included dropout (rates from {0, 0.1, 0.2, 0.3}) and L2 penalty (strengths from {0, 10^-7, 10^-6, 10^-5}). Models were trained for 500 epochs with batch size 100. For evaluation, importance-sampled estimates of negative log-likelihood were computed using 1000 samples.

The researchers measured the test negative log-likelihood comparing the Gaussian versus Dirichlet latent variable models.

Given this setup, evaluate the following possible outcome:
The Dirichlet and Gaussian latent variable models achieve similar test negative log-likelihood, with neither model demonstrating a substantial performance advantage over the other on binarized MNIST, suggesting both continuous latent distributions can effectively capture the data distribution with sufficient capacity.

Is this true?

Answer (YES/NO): NO